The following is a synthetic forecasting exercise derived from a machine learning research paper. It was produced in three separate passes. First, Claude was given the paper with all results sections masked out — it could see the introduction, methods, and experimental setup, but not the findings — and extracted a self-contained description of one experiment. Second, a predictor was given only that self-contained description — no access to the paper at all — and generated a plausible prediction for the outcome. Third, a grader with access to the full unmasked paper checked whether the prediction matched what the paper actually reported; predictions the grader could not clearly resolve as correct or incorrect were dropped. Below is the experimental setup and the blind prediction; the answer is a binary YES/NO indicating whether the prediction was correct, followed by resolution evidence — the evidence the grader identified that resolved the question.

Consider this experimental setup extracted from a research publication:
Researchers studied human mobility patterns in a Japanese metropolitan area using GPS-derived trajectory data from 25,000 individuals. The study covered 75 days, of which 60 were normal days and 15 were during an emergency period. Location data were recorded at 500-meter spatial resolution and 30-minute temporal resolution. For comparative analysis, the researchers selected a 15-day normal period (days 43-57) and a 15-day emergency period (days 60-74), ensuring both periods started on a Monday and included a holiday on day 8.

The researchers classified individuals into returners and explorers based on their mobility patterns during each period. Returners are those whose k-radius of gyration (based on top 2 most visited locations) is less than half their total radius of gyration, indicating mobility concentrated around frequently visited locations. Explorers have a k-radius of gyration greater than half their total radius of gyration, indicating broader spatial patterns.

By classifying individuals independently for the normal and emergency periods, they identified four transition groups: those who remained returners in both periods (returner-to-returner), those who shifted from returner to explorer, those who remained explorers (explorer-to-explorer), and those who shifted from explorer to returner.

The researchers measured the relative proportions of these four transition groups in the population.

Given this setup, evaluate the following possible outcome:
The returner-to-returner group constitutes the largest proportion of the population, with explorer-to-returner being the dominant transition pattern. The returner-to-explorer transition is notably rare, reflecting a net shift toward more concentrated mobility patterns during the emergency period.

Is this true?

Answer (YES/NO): NO